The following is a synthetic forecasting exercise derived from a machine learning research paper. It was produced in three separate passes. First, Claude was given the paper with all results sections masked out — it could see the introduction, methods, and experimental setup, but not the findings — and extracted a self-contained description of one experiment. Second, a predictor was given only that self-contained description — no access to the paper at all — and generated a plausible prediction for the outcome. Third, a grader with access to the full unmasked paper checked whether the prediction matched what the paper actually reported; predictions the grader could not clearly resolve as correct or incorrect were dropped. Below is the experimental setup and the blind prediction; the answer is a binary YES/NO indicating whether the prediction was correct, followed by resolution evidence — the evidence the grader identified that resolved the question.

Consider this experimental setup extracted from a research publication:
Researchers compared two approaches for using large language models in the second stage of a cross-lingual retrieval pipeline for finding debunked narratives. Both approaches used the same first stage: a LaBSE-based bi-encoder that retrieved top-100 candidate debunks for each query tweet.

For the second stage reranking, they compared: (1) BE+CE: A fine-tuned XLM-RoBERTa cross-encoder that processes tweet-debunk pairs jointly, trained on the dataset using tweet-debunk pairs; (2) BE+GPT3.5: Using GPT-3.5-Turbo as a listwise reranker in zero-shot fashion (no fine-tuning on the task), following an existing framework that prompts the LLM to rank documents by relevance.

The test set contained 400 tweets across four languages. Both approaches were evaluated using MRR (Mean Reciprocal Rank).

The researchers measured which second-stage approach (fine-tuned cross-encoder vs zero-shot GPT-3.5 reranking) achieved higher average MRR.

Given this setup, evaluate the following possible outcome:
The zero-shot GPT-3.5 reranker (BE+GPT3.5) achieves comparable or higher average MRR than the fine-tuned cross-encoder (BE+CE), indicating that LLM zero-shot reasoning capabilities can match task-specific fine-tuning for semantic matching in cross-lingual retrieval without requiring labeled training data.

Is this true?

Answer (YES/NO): NO